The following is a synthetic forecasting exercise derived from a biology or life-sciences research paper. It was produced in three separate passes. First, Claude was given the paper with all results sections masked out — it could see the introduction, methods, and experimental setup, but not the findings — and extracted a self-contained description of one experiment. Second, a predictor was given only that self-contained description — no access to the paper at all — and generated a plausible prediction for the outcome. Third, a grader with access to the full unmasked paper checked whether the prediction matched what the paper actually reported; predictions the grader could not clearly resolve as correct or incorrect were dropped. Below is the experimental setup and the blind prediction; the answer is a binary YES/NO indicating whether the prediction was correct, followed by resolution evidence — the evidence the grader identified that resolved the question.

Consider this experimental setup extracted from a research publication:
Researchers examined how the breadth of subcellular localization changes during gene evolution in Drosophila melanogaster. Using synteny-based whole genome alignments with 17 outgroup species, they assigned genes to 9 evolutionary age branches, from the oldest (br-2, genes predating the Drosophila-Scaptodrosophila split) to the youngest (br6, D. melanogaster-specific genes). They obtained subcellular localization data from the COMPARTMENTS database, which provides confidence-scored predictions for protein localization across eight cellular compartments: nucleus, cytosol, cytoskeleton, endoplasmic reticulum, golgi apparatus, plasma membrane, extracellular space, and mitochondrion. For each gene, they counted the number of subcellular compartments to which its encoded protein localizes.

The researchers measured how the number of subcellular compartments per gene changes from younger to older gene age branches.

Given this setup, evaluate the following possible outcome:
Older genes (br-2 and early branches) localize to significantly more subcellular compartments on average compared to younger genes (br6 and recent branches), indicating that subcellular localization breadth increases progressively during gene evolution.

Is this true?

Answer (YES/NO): YES